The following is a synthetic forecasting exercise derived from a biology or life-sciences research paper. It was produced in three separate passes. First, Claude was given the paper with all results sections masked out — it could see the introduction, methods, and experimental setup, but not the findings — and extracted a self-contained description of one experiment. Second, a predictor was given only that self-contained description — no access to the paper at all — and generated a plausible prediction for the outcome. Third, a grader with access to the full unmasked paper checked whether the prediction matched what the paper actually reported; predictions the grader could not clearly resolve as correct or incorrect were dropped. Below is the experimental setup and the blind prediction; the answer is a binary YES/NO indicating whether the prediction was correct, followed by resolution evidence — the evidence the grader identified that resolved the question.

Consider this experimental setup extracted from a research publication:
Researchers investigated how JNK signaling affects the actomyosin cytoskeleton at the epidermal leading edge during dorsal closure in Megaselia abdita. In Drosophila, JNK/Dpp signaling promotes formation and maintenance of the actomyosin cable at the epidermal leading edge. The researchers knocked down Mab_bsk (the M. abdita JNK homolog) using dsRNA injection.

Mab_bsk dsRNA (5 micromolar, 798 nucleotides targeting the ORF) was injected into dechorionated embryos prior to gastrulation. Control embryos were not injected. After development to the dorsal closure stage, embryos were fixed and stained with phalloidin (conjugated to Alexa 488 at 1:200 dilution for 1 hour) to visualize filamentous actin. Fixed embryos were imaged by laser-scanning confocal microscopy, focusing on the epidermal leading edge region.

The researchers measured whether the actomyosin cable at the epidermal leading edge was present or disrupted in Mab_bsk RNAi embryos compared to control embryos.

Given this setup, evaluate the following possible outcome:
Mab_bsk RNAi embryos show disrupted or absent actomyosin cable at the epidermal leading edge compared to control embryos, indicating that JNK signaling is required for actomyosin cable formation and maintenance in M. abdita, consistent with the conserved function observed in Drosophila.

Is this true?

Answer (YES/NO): YES